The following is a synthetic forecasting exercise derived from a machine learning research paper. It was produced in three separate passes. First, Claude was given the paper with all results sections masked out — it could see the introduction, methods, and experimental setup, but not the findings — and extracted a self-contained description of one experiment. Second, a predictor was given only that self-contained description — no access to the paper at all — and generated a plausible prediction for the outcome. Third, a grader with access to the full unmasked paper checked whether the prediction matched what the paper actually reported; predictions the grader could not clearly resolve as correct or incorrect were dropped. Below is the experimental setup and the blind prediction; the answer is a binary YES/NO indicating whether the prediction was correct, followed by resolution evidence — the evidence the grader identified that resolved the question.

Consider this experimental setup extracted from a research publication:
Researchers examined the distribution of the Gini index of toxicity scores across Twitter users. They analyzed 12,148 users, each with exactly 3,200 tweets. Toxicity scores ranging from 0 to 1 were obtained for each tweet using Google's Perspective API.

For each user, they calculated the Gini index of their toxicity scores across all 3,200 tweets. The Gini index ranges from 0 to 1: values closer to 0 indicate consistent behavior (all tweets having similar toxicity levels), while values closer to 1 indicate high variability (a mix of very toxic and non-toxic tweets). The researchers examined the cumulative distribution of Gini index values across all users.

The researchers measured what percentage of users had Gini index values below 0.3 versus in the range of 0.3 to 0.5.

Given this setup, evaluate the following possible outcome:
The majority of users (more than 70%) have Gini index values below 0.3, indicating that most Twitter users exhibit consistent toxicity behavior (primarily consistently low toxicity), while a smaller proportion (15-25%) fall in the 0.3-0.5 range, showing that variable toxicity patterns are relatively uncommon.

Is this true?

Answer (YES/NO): NO